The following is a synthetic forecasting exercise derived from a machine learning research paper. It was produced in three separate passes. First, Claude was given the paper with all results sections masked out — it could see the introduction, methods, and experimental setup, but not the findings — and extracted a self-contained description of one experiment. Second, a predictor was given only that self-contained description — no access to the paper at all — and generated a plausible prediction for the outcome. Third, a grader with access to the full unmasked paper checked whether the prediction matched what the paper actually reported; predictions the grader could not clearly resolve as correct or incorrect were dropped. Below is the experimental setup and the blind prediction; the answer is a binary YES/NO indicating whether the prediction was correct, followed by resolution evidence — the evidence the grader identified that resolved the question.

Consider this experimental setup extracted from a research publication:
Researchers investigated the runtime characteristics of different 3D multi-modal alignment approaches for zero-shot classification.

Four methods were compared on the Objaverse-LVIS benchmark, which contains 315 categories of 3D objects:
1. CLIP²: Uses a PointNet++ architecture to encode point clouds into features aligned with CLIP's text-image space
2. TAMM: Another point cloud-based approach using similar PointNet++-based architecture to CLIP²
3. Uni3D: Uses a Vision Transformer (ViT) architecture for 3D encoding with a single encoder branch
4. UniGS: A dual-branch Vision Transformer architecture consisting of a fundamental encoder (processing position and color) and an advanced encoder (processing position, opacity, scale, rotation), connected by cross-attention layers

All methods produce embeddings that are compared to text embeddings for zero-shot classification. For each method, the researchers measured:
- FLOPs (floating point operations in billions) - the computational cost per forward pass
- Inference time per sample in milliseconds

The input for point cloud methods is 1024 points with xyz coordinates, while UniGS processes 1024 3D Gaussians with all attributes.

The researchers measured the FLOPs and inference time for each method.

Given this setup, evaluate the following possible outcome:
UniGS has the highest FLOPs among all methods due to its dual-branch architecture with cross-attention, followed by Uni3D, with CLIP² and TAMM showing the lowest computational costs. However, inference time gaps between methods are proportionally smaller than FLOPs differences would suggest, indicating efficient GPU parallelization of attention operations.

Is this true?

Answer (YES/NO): YES